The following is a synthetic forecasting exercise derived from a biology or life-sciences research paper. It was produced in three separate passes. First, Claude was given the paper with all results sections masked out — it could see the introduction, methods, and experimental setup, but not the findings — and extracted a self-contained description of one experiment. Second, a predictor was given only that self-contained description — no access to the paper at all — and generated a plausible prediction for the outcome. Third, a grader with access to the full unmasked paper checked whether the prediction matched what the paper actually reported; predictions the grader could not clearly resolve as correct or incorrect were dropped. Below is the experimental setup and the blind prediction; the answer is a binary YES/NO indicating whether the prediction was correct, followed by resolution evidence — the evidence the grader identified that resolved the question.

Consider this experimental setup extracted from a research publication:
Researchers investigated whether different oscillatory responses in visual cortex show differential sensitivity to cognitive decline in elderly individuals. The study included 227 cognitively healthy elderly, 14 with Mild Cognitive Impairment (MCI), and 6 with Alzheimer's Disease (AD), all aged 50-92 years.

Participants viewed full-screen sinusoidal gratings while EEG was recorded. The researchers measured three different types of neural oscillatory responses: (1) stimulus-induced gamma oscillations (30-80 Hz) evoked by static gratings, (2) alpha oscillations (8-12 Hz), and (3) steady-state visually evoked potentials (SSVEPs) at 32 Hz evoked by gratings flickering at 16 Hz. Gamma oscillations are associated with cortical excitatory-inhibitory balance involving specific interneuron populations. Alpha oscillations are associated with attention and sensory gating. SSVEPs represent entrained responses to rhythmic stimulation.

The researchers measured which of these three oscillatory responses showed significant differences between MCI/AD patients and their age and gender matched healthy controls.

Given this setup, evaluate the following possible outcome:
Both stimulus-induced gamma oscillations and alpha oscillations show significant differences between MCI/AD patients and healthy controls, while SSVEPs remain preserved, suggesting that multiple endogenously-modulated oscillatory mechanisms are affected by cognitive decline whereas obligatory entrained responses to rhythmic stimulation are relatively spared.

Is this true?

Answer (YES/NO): NO